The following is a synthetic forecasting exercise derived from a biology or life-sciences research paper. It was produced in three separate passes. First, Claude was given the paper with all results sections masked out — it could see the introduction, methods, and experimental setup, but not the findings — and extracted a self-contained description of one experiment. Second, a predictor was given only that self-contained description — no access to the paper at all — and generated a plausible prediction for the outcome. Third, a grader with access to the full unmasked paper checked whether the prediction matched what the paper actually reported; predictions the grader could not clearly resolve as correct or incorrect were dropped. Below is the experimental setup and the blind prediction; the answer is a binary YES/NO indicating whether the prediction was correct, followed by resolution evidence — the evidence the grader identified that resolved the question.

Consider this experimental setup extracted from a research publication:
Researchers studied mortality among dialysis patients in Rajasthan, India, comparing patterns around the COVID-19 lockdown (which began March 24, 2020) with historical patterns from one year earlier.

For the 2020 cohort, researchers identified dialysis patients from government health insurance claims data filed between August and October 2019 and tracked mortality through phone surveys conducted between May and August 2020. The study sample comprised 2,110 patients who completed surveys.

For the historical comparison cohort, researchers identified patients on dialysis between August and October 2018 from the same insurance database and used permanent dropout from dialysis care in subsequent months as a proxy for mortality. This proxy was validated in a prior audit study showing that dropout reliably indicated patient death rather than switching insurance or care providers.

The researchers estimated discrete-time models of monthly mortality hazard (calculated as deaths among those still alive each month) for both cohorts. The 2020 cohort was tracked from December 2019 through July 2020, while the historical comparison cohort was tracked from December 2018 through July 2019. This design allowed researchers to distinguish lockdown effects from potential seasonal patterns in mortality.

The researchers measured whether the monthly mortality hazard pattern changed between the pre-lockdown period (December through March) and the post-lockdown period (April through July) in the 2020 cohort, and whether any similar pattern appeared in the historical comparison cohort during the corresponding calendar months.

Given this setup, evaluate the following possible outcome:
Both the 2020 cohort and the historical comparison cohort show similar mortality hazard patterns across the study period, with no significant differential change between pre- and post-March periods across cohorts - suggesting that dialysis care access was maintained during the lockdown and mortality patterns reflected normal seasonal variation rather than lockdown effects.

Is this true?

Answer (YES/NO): NO